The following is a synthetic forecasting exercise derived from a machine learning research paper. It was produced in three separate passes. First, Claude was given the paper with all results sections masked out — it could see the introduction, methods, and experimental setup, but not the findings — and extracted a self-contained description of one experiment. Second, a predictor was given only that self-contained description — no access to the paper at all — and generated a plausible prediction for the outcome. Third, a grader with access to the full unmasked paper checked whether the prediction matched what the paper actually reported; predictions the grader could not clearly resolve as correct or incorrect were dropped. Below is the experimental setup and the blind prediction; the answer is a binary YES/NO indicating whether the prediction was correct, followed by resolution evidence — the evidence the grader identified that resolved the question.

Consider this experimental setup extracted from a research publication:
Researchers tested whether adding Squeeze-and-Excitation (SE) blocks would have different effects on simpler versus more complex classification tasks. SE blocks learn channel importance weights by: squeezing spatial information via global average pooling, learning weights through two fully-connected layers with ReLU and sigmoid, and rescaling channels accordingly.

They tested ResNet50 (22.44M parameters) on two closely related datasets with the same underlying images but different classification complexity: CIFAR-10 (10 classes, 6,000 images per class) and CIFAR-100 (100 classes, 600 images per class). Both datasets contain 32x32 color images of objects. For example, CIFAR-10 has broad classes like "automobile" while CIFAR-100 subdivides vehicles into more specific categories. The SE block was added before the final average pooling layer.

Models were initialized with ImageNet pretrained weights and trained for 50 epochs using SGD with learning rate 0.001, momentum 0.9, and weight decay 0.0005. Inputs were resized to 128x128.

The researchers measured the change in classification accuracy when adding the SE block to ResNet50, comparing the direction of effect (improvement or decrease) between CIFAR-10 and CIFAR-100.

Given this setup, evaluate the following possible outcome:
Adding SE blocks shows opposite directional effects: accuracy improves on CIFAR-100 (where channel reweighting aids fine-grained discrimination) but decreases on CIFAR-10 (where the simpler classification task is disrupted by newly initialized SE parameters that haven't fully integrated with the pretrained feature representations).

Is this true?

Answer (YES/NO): YES